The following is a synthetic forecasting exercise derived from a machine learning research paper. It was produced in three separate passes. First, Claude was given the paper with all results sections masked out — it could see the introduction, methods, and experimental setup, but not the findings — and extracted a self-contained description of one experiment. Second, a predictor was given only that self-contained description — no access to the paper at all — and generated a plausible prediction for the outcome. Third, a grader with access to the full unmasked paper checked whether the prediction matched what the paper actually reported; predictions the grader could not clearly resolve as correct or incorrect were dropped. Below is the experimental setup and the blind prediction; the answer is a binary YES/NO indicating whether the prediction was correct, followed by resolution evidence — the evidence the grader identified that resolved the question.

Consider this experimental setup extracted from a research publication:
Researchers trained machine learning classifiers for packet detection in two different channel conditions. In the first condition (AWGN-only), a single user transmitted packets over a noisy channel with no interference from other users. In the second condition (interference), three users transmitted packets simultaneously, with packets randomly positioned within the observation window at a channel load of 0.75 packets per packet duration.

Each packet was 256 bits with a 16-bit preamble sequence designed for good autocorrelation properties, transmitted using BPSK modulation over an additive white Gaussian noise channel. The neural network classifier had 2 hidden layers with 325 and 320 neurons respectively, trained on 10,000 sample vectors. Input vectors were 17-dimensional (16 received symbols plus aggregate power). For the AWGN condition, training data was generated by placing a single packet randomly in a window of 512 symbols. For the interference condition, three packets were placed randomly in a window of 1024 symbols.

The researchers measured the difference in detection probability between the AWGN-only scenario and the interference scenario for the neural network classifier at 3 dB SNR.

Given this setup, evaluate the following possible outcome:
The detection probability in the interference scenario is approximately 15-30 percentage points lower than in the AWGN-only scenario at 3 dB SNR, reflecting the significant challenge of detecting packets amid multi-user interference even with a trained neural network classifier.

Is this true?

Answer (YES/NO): NO